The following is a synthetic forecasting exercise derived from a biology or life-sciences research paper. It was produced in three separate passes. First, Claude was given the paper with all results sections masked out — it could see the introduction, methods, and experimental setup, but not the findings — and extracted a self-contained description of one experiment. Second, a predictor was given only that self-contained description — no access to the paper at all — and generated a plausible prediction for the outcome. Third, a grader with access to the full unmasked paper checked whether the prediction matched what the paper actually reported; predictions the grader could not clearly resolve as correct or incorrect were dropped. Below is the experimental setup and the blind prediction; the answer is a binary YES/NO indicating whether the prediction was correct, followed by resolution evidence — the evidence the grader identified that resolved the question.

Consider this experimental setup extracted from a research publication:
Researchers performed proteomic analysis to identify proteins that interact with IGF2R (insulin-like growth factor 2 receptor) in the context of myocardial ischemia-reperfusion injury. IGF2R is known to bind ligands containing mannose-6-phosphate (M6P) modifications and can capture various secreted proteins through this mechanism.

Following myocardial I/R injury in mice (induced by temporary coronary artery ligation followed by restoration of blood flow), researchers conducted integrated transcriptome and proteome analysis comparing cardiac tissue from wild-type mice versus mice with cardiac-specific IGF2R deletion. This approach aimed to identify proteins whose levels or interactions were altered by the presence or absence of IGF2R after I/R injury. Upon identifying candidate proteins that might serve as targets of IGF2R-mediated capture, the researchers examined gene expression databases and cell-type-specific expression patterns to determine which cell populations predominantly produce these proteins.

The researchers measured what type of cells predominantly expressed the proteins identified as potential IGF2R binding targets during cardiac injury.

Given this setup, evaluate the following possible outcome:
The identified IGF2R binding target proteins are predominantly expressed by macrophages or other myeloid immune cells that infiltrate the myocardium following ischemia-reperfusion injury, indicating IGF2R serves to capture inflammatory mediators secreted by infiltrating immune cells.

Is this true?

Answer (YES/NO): NO